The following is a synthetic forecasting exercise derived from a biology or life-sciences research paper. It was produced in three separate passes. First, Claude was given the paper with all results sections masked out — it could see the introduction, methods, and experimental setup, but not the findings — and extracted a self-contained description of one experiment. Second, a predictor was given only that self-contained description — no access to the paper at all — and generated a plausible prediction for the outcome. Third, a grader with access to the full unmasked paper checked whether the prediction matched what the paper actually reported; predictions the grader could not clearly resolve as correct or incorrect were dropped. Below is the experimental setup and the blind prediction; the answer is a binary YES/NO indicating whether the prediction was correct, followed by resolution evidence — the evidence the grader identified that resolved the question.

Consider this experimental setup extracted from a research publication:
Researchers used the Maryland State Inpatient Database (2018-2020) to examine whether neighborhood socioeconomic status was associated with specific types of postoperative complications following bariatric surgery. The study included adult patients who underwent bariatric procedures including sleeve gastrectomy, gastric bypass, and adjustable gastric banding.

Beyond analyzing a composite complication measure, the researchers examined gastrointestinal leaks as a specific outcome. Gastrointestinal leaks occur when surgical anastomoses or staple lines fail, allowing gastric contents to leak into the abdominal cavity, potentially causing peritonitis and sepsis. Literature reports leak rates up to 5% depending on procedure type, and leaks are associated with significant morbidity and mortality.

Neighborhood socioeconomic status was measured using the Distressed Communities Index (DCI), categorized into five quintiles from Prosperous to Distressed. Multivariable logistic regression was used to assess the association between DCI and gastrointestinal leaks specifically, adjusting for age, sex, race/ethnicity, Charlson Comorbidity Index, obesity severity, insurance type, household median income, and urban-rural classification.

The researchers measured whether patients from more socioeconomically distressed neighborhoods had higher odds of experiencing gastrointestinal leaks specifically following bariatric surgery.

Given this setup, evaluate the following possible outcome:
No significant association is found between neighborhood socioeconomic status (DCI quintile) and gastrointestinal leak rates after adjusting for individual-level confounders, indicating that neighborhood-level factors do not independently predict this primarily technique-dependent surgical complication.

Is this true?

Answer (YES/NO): YES